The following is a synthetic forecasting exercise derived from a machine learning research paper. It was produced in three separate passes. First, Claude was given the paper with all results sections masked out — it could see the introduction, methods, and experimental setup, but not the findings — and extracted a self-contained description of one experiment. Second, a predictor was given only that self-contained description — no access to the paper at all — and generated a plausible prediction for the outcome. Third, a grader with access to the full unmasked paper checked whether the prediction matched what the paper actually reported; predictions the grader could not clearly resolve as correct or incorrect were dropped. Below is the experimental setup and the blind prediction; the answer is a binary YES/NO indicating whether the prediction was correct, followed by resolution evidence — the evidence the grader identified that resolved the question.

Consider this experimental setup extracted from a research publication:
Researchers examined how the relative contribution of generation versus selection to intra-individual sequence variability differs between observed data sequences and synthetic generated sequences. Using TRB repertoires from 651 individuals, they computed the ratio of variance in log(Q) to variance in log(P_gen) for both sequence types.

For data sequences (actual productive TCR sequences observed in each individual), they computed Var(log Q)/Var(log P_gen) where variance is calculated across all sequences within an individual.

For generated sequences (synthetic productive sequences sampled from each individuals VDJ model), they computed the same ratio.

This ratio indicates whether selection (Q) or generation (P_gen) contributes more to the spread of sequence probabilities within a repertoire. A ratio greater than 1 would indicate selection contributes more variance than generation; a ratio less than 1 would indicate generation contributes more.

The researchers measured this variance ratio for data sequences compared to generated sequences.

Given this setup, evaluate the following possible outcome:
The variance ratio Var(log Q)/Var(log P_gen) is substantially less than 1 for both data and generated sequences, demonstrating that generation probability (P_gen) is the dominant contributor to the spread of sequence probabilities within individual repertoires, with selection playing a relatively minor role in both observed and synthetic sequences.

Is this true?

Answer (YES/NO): YES